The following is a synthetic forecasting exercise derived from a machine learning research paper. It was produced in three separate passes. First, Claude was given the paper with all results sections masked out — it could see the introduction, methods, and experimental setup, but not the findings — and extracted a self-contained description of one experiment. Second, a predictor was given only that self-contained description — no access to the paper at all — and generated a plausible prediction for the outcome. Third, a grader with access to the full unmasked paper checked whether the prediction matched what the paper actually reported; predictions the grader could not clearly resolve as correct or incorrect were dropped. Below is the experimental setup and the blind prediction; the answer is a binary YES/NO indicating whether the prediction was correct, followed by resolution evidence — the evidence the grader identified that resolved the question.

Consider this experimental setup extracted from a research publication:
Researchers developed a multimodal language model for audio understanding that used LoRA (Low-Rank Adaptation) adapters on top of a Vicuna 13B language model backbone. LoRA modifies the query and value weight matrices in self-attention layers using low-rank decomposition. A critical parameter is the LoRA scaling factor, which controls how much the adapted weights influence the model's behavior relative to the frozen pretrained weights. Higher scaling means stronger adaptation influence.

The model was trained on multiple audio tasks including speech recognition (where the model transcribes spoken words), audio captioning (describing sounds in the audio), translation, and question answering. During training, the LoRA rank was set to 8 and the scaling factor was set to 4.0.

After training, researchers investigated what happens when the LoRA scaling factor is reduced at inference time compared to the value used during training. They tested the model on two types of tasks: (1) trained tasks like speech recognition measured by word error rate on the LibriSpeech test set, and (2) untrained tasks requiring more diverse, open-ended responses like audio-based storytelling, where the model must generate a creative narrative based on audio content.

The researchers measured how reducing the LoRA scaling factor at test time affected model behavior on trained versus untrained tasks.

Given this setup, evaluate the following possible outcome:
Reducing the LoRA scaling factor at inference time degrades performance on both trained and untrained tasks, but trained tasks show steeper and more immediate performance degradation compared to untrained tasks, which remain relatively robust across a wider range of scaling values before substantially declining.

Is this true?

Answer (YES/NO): NO